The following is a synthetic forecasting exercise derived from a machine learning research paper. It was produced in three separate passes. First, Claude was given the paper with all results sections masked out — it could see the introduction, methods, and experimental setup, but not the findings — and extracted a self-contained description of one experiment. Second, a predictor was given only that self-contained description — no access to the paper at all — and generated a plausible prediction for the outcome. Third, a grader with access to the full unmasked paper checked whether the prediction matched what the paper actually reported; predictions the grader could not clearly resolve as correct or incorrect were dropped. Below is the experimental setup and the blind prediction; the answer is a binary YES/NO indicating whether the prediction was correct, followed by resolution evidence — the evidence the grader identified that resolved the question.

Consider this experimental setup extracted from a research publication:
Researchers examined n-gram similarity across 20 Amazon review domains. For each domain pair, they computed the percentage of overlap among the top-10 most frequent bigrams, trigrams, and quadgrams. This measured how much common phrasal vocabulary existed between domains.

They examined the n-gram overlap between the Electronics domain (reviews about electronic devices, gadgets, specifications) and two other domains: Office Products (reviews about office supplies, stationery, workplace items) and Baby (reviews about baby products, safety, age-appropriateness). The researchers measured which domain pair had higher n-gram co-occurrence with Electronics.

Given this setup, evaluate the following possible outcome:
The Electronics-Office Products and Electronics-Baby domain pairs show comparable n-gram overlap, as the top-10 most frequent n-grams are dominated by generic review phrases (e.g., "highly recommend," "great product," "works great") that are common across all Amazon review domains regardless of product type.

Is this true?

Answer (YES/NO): NO